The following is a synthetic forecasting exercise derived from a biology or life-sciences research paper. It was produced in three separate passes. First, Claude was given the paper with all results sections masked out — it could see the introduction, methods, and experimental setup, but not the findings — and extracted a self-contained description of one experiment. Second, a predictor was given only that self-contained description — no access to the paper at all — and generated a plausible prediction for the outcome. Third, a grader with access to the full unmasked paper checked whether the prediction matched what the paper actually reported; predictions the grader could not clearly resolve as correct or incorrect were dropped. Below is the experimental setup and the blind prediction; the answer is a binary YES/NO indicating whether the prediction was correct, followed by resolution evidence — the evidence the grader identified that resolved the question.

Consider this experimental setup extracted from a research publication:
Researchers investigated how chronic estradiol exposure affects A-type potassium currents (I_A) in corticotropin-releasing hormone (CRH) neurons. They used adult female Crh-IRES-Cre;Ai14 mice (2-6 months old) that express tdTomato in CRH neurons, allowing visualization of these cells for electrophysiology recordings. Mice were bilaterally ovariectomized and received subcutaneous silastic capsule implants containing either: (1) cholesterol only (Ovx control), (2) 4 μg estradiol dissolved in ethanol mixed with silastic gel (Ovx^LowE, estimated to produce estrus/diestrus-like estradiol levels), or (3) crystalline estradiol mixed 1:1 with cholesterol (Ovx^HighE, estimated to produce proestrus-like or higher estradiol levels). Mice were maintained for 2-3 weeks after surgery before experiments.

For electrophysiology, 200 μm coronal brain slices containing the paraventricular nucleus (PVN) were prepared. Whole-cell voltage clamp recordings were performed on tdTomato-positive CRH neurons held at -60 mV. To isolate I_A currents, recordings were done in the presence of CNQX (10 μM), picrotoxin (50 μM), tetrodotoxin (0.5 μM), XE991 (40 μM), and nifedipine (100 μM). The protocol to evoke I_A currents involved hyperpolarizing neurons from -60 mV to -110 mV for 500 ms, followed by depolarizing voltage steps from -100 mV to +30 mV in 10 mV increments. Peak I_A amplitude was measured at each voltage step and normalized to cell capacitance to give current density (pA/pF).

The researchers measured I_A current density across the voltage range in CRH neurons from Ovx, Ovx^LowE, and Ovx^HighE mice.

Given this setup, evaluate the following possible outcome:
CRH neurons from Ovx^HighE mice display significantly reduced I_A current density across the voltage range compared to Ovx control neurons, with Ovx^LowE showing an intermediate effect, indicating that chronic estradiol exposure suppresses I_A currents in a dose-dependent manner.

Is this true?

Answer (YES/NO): NO